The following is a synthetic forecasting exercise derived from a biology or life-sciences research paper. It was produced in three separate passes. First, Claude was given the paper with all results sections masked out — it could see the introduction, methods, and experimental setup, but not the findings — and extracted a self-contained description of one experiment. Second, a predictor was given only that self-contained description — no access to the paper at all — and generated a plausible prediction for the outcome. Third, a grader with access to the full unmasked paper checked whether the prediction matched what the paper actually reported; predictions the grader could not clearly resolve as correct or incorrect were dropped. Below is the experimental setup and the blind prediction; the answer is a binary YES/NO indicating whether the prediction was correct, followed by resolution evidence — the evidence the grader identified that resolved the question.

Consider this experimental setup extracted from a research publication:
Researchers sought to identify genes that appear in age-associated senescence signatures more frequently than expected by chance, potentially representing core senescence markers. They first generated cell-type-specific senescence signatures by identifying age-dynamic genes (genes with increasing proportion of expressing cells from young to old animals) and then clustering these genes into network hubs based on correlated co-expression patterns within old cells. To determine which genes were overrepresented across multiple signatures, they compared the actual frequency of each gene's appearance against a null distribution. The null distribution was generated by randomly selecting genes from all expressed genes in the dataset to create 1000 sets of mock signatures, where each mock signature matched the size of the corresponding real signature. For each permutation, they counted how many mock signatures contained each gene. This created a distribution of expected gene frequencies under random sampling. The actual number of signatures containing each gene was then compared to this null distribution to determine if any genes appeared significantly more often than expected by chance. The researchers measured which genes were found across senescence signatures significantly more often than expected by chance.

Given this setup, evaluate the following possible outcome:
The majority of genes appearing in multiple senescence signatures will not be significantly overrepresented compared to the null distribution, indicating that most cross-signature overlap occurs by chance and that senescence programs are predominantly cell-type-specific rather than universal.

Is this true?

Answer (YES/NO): NO